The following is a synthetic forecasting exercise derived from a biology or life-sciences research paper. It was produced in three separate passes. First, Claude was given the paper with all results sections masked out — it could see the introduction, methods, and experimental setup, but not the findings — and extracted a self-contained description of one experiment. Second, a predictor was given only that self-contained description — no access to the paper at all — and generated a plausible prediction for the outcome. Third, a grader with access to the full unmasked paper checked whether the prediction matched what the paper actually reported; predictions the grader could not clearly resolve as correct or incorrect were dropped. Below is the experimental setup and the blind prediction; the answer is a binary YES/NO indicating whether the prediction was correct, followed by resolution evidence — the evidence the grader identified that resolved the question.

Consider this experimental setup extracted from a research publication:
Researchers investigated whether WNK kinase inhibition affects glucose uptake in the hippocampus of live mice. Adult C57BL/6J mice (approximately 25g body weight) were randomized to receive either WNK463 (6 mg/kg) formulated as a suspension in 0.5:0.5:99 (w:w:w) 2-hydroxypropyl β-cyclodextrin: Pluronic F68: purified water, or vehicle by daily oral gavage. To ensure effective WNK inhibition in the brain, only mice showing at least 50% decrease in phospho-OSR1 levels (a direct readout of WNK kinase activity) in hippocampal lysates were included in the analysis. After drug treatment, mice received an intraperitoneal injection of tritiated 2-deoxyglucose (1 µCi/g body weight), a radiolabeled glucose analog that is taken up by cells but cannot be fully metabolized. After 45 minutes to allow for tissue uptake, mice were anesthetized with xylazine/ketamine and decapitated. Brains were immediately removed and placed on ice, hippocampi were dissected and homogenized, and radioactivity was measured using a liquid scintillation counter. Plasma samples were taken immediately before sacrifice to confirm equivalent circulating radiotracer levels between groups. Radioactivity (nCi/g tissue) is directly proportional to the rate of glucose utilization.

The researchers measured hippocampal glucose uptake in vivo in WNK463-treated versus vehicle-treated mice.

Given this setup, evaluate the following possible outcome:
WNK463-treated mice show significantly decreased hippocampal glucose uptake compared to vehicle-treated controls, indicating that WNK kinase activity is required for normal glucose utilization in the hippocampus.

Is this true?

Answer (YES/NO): NO